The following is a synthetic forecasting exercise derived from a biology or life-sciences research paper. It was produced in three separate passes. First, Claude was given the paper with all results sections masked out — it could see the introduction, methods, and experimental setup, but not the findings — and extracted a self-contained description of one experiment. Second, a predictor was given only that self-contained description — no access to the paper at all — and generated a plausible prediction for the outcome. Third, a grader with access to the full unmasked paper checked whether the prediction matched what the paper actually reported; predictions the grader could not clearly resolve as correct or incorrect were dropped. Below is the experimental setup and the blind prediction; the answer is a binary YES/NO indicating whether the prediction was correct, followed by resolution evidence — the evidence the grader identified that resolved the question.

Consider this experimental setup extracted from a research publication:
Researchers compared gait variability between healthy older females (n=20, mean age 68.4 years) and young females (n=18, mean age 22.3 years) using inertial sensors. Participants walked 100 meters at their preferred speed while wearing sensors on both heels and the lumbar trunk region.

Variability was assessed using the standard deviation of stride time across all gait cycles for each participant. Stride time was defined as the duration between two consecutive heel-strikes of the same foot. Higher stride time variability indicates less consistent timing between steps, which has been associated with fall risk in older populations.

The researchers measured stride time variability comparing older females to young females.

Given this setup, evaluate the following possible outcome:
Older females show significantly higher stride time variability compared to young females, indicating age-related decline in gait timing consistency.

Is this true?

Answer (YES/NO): NO